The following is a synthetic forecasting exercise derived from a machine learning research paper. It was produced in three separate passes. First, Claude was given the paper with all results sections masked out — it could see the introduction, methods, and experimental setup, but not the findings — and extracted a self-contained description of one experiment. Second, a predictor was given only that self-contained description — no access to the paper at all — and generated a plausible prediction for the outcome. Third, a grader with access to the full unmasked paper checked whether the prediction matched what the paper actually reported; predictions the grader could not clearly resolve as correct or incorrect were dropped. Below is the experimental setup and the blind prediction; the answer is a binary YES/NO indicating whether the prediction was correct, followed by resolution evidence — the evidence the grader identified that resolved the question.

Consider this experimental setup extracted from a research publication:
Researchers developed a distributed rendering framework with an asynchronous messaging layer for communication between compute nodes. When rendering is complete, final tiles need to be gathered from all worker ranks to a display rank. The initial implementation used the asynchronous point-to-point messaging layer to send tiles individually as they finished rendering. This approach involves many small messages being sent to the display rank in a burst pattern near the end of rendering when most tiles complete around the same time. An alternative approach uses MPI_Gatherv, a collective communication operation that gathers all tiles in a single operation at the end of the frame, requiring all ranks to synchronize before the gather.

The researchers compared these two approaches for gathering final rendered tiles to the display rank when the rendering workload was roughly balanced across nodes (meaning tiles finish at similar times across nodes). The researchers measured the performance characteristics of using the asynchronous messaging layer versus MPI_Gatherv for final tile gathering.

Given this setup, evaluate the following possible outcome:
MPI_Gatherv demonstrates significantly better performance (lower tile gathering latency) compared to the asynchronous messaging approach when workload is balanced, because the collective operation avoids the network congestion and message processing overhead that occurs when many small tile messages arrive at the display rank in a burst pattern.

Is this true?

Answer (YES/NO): YES